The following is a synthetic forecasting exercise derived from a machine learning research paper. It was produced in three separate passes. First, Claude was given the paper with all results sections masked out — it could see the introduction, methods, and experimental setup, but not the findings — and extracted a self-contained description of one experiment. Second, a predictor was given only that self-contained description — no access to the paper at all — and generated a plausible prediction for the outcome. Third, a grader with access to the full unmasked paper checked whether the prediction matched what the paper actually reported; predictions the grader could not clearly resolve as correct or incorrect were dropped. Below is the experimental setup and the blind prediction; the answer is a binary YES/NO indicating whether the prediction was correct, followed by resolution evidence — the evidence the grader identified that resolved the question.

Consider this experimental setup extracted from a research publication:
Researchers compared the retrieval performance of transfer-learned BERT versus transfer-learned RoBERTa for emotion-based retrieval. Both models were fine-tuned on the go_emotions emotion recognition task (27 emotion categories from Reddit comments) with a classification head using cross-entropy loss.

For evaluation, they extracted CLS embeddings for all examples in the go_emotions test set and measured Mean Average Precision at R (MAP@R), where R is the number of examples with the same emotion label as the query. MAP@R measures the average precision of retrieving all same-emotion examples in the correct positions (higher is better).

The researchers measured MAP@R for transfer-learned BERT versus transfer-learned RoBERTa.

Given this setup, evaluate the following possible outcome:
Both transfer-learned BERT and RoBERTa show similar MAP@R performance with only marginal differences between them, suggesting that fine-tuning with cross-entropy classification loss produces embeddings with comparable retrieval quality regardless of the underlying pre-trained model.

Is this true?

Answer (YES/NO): YES